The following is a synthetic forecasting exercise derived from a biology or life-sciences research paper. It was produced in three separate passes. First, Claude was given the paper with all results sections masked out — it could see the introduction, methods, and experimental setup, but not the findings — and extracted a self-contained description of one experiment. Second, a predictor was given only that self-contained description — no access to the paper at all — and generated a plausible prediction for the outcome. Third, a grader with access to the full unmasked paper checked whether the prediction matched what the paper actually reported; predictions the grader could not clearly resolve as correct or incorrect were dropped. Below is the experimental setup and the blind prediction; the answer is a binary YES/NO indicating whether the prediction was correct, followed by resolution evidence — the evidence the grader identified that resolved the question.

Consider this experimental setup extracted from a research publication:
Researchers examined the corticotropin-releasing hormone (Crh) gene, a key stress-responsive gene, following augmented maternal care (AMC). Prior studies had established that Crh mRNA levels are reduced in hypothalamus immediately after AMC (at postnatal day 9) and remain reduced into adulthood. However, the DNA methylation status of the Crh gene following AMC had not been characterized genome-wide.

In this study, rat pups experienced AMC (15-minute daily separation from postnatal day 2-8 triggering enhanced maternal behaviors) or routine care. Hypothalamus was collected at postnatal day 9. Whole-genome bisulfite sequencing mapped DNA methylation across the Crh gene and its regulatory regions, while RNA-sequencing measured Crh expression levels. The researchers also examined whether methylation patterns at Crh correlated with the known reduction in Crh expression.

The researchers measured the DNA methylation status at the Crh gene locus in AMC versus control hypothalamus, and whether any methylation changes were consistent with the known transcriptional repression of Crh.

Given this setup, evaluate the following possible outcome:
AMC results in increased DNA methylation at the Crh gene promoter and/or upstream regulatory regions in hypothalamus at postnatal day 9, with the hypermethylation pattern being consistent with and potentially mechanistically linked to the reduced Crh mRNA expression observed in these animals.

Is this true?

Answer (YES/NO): NO